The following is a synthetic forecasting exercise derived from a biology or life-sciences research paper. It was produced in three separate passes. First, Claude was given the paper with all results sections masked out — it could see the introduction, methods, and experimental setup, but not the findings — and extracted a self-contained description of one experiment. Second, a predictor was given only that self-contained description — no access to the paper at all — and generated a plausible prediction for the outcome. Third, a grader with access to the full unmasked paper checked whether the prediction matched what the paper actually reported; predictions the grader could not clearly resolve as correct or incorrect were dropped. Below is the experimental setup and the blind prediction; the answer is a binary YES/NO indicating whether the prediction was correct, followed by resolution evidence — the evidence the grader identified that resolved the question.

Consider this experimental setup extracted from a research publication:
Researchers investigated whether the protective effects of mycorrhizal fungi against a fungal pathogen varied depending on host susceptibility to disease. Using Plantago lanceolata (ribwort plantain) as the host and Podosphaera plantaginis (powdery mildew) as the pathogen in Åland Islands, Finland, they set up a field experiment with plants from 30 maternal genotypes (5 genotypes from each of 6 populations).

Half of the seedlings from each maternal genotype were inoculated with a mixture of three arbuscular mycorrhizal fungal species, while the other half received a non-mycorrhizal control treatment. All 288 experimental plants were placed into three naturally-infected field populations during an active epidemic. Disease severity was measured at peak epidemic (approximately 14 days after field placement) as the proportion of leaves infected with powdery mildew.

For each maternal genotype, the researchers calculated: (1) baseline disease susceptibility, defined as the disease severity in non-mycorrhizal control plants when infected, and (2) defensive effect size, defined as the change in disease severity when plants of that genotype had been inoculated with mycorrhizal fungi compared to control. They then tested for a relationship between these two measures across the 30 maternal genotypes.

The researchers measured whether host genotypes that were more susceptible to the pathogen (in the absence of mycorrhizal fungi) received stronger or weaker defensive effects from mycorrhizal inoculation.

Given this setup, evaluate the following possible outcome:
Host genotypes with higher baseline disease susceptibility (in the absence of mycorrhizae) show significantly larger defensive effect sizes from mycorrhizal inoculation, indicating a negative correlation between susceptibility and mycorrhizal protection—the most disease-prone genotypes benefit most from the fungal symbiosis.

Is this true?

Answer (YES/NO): NO